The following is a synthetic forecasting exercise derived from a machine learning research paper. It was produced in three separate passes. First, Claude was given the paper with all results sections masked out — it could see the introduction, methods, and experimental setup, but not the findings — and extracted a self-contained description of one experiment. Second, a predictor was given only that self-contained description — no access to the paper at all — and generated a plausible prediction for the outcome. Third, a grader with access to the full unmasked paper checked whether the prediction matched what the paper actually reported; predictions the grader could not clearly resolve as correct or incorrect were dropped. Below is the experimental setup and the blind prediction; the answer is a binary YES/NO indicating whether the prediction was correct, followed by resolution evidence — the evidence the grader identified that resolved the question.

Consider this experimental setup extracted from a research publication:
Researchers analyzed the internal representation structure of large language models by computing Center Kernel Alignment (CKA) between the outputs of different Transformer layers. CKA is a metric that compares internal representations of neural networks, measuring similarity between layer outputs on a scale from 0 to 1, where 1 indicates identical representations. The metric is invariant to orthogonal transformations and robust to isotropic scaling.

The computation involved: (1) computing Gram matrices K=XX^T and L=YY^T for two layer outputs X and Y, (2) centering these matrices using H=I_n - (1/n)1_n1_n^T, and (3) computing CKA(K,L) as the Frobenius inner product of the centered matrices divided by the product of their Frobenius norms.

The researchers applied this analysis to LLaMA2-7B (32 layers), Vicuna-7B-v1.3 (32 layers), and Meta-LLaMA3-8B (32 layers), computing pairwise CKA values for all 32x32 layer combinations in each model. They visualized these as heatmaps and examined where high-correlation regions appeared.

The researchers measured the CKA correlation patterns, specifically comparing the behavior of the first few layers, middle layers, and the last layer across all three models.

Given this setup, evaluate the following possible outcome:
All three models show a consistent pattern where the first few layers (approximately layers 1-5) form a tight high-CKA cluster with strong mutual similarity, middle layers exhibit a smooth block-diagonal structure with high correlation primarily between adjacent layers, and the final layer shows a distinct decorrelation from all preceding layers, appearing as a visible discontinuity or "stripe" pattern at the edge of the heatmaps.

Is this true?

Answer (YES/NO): NO